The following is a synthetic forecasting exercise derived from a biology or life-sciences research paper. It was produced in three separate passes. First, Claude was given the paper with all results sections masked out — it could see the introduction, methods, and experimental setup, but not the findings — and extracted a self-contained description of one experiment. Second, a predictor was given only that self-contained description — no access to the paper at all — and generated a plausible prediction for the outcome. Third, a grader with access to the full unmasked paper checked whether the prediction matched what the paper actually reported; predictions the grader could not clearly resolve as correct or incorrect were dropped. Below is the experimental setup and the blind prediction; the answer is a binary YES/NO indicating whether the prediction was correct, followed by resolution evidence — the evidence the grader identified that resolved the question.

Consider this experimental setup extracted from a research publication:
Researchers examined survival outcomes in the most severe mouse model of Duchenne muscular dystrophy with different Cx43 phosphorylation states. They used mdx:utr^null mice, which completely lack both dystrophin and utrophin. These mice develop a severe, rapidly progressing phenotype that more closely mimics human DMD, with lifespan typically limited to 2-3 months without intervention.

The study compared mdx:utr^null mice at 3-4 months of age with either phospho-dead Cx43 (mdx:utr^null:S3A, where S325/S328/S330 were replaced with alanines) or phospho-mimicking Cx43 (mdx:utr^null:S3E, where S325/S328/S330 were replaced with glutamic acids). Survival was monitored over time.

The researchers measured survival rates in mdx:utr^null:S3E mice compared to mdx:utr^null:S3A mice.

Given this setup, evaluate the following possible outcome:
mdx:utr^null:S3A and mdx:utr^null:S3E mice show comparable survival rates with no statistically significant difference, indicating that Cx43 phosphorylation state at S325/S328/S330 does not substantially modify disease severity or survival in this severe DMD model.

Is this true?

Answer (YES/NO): NO